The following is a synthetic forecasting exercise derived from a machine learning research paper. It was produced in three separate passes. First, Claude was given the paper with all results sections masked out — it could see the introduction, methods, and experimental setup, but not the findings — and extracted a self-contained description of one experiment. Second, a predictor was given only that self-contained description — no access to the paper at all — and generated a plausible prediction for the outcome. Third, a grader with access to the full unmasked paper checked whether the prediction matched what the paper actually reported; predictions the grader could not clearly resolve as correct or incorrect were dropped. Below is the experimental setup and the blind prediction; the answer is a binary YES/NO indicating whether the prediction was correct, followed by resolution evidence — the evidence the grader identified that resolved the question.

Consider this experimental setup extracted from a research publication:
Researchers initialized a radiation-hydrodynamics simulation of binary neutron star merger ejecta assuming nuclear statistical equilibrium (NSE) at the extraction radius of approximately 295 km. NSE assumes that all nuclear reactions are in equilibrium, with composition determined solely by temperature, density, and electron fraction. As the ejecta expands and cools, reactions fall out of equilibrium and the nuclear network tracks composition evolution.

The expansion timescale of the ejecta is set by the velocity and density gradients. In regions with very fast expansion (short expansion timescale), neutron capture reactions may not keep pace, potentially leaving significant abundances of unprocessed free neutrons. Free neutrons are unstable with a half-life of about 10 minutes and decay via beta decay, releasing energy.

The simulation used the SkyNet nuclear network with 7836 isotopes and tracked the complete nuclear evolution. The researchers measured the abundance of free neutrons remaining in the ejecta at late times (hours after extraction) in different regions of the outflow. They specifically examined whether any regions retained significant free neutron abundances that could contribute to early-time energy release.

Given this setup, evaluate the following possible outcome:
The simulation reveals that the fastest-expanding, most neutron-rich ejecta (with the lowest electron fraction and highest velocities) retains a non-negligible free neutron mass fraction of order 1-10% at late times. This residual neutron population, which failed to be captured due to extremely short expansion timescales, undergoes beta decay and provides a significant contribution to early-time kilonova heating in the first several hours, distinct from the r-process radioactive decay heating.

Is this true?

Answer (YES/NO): NO